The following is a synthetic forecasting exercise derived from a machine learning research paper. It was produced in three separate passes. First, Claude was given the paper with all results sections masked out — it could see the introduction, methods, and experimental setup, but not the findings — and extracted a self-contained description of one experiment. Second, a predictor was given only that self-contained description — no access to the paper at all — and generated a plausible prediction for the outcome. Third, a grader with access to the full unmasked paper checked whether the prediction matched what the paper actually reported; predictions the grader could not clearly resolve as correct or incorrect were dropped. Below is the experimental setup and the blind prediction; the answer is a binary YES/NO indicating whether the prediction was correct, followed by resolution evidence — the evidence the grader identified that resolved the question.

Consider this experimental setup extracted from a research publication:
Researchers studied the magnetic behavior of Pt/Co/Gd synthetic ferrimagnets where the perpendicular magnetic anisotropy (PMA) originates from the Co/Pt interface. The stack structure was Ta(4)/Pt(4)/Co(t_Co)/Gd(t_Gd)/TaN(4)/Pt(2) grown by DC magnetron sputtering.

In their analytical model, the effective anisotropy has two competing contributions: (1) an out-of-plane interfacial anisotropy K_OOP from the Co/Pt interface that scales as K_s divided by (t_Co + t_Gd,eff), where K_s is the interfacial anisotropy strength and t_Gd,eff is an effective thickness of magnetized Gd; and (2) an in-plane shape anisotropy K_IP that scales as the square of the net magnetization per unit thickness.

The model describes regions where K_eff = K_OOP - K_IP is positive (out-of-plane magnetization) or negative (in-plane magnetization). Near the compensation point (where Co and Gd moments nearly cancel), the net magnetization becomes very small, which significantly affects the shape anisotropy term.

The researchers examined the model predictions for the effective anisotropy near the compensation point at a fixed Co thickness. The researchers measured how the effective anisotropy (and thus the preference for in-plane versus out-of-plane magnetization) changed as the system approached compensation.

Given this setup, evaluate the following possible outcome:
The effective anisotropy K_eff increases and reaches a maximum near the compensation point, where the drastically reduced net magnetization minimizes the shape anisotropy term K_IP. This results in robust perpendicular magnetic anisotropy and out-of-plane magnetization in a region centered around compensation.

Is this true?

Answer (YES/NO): YES